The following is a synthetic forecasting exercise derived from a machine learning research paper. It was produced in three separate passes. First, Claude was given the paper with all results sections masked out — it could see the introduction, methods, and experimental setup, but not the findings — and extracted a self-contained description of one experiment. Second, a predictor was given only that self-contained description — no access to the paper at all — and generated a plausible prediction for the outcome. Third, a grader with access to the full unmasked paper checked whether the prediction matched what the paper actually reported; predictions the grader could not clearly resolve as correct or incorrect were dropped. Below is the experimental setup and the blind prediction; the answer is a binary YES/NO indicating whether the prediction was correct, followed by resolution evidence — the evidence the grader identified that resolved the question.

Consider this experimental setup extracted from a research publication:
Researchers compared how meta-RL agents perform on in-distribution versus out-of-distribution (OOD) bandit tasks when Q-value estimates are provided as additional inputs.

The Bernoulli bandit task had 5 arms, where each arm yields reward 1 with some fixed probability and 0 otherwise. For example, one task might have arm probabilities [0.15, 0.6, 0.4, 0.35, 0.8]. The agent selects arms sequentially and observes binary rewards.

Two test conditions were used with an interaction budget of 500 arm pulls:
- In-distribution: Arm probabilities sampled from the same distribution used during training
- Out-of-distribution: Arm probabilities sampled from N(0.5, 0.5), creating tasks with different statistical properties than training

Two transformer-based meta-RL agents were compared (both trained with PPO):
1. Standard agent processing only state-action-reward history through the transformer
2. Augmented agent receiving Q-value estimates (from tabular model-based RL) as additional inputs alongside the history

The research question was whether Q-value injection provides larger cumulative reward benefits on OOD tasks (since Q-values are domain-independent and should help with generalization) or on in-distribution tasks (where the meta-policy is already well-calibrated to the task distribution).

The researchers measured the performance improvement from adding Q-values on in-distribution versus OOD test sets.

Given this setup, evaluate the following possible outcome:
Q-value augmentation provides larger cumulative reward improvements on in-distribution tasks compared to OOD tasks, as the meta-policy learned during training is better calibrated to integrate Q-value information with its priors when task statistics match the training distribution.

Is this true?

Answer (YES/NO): NO